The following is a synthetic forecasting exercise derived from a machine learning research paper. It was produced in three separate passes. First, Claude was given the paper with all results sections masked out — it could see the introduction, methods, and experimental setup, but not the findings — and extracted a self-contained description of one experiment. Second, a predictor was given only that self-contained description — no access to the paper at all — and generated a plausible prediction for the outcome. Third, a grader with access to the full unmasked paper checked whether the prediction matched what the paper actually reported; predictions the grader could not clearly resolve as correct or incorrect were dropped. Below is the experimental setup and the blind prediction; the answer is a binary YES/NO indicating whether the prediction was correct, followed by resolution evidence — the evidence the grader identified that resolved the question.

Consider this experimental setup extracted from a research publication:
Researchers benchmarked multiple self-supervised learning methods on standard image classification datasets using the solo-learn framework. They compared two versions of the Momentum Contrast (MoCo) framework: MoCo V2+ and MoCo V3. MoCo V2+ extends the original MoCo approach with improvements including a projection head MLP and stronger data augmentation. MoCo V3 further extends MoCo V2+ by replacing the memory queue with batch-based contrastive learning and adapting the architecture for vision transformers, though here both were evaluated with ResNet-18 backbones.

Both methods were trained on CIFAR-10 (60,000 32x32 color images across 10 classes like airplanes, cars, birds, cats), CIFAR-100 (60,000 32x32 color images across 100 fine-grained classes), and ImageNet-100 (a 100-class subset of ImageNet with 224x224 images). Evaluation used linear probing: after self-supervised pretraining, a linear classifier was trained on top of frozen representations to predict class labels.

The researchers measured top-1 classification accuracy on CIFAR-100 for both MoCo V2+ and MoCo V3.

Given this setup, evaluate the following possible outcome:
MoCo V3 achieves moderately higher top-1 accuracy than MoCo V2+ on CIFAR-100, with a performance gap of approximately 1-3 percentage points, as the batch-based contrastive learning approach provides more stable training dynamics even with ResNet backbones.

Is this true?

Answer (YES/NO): NO